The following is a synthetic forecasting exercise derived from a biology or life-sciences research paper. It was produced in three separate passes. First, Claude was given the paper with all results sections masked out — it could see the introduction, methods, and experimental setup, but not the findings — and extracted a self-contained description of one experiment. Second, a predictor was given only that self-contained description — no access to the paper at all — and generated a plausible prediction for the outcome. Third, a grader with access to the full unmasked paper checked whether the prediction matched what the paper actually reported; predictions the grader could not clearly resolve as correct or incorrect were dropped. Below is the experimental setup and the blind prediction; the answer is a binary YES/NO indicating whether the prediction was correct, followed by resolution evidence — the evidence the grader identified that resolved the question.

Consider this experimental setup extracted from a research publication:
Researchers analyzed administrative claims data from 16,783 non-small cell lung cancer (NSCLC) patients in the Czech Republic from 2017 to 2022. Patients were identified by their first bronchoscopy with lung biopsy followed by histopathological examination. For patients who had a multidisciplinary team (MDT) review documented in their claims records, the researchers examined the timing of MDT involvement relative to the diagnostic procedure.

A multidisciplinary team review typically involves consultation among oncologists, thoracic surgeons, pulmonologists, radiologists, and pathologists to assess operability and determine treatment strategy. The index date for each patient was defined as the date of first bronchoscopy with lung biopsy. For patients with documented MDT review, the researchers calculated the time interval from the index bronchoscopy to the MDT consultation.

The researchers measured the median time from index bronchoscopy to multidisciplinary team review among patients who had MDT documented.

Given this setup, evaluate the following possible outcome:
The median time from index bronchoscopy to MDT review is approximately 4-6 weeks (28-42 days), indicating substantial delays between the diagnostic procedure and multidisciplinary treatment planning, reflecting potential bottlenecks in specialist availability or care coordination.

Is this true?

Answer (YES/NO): NO